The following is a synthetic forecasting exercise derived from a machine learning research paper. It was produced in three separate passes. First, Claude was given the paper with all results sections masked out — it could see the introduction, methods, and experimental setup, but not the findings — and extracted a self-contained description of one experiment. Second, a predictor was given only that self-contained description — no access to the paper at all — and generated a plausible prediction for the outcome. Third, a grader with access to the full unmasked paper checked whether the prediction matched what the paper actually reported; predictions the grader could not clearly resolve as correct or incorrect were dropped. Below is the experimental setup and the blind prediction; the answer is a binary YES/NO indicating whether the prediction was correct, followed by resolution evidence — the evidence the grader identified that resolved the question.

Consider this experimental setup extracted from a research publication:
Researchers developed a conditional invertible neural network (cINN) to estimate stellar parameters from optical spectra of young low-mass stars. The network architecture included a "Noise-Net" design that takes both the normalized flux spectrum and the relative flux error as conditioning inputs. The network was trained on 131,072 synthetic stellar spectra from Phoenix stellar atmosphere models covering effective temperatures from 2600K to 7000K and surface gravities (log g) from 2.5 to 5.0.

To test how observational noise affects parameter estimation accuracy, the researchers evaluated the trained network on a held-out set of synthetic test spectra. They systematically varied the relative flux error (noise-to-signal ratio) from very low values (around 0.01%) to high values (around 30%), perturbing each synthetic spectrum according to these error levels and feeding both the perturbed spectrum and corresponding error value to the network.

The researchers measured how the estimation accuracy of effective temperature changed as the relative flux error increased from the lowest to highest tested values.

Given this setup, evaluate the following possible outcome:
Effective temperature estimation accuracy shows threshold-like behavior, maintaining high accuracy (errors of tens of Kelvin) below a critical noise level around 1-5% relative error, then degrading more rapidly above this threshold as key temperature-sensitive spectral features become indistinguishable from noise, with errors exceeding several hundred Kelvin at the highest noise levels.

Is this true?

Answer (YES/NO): NO